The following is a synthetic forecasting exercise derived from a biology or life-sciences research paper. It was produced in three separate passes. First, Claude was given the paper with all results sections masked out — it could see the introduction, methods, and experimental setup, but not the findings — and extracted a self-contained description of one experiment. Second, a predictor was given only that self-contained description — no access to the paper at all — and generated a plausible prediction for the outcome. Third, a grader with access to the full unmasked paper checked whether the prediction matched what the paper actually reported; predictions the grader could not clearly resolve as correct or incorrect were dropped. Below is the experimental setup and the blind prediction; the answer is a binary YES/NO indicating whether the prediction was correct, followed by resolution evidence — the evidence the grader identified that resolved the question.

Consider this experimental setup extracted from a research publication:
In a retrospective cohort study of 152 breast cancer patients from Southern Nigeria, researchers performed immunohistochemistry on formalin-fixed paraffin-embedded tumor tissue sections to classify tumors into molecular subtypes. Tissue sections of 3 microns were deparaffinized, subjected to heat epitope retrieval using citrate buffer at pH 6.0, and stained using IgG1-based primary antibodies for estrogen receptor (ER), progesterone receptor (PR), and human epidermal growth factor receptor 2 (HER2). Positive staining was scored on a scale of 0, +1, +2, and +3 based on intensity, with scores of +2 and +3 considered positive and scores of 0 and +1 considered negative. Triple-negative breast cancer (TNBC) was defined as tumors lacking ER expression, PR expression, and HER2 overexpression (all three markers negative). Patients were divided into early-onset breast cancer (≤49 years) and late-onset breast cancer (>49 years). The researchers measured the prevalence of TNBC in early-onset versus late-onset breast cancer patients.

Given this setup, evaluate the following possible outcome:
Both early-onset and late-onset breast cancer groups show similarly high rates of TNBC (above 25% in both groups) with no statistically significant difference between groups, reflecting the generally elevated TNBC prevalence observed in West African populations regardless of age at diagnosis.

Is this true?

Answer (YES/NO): NO